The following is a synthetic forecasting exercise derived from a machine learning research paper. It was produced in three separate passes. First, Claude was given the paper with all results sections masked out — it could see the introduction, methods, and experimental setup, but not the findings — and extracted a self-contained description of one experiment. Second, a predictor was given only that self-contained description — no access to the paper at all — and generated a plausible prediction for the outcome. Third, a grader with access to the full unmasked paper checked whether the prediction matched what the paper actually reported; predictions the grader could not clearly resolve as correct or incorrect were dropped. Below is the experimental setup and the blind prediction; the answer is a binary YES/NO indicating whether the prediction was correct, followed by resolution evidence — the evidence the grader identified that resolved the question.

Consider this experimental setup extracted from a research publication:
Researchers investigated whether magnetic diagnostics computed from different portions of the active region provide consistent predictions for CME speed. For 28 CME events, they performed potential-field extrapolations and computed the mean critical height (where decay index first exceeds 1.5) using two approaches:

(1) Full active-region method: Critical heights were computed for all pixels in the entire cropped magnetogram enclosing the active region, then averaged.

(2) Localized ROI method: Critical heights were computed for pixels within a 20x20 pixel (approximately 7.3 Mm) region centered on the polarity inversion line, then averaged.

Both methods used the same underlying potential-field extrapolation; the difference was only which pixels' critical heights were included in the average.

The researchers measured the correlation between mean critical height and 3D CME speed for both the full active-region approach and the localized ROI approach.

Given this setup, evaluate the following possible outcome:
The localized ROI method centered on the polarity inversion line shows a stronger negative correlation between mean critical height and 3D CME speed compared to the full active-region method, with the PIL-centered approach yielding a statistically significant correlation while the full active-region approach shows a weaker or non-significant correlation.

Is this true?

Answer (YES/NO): NO